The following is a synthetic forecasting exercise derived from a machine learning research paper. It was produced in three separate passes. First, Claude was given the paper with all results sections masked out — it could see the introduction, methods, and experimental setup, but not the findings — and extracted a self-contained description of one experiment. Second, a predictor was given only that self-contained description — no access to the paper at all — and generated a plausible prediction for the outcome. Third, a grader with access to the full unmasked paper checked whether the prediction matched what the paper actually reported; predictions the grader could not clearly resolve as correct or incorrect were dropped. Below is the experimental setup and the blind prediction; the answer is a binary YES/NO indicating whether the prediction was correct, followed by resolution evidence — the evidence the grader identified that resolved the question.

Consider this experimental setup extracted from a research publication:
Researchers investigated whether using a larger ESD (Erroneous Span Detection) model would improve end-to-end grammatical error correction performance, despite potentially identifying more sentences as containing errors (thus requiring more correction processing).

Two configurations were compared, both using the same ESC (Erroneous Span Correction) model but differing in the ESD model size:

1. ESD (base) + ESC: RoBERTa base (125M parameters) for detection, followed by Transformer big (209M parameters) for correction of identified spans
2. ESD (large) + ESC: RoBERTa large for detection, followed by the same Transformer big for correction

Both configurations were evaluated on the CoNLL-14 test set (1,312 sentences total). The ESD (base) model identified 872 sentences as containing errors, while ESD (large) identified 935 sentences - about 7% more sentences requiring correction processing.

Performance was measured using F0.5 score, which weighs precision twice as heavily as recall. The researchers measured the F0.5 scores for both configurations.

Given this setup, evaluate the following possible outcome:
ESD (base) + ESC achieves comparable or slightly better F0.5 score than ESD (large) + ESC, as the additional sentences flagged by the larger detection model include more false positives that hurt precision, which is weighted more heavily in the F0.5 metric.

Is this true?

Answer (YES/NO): NO